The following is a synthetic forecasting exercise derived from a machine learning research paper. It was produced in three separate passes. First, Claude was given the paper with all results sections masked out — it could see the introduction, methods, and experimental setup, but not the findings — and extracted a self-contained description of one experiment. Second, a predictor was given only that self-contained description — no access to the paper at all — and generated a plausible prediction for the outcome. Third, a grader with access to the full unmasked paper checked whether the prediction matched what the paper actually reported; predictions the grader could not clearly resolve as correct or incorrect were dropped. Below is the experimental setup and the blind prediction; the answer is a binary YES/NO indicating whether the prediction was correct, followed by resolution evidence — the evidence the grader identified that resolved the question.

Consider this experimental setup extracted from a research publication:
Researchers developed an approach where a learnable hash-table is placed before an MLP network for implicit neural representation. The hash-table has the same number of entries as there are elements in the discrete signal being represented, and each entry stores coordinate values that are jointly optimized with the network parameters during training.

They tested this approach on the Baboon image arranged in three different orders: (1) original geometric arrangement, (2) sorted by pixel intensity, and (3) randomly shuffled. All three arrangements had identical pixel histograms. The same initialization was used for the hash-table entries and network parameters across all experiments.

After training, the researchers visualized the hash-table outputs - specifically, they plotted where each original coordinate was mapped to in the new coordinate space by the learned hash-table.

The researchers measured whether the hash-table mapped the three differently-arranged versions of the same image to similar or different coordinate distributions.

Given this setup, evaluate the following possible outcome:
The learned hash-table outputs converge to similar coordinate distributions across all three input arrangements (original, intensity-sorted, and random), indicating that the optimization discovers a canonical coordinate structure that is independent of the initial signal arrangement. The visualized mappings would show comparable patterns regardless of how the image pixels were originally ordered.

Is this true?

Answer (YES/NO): YES